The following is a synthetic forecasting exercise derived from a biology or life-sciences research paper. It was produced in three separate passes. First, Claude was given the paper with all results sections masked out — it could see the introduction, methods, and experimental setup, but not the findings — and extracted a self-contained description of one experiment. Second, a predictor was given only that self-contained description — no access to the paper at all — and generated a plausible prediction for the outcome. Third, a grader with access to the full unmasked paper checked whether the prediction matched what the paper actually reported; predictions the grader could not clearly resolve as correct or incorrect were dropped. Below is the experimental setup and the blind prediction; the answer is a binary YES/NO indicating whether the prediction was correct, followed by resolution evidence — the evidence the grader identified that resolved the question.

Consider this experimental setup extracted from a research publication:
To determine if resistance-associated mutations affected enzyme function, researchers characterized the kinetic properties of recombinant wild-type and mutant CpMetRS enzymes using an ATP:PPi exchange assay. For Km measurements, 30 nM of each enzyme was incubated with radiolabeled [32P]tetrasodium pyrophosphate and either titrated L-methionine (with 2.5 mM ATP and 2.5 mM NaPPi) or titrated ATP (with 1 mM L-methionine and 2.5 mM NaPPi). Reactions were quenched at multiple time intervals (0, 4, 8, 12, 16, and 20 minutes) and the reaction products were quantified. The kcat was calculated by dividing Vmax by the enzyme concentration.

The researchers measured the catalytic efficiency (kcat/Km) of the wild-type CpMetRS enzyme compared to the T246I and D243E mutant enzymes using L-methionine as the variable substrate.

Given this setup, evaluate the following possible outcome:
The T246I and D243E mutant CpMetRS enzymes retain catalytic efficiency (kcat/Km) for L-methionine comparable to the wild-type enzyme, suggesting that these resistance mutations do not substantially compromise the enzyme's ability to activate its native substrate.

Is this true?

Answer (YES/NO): NO